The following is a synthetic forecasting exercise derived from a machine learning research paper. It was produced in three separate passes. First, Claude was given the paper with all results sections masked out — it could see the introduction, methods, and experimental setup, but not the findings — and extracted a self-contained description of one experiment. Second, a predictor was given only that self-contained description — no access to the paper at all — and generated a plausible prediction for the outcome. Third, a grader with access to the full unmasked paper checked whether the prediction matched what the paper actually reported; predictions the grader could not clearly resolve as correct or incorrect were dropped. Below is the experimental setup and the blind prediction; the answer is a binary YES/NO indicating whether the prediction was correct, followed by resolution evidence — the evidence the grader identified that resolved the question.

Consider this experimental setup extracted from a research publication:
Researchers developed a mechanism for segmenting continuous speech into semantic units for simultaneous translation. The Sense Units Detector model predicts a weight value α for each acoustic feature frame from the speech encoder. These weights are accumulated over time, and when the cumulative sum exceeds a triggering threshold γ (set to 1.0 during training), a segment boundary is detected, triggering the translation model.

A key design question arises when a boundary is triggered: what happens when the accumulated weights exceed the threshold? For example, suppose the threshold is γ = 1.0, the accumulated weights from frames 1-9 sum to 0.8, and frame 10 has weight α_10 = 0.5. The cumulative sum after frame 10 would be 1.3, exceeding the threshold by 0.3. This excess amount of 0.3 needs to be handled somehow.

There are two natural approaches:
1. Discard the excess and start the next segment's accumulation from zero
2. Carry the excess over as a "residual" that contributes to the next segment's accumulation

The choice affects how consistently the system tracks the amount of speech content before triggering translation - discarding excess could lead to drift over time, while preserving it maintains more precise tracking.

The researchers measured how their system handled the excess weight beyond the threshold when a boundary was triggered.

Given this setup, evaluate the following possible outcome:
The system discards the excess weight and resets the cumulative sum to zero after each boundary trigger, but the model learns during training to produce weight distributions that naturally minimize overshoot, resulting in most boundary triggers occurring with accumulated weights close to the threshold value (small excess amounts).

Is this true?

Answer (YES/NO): NO